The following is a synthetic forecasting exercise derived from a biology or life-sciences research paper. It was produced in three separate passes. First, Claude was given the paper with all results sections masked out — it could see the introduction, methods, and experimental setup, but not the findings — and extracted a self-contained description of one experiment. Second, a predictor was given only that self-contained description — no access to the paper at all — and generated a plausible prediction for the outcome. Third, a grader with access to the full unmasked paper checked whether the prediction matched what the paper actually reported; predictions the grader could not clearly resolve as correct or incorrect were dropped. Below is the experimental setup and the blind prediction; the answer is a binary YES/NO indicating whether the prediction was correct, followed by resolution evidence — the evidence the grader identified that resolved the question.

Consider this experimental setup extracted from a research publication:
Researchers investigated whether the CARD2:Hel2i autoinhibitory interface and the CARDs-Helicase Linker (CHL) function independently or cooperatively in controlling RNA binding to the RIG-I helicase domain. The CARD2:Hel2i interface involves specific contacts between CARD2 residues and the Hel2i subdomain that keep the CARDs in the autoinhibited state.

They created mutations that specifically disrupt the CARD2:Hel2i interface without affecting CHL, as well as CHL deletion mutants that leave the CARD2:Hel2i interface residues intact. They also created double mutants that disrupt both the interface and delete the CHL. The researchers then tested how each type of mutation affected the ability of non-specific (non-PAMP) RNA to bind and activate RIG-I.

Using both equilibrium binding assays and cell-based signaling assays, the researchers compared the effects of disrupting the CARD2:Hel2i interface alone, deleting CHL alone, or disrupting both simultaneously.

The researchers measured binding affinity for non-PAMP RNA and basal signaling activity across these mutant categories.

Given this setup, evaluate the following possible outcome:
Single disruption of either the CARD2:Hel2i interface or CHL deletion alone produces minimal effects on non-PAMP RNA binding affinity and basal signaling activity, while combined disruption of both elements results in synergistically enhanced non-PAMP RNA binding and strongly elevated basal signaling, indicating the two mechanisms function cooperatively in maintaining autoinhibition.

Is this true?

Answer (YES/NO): NO